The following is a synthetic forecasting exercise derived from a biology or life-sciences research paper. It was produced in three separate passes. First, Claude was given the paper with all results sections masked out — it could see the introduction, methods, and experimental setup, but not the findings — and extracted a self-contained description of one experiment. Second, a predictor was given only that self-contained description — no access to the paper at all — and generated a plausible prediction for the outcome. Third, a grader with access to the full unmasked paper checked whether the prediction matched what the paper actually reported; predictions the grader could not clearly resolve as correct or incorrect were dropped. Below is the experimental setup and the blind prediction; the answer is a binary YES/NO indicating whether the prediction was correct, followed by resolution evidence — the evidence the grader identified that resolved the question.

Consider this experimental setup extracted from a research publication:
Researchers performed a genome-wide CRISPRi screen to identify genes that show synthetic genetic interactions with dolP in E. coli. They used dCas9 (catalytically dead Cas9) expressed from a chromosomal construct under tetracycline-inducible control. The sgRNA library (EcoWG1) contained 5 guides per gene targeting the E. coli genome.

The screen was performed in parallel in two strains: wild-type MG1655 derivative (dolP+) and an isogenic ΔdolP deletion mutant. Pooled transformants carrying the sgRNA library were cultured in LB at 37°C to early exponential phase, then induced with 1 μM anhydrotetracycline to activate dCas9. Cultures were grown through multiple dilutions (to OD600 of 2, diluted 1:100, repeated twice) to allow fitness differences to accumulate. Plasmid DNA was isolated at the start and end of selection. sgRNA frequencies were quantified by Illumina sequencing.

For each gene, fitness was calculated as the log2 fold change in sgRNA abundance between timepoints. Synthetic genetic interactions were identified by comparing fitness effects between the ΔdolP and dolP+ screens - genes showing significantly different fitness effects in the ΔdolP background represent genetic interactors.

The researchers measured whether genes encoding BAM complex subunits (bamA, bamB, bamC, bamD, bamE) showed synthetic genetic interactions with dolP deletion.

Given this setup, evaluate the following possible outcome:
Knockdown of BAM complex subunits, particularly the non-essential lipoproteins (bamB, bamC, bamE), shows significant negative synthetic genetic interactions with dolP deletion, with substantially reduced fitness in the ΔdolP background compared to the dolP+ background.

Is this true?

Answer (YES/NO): NO